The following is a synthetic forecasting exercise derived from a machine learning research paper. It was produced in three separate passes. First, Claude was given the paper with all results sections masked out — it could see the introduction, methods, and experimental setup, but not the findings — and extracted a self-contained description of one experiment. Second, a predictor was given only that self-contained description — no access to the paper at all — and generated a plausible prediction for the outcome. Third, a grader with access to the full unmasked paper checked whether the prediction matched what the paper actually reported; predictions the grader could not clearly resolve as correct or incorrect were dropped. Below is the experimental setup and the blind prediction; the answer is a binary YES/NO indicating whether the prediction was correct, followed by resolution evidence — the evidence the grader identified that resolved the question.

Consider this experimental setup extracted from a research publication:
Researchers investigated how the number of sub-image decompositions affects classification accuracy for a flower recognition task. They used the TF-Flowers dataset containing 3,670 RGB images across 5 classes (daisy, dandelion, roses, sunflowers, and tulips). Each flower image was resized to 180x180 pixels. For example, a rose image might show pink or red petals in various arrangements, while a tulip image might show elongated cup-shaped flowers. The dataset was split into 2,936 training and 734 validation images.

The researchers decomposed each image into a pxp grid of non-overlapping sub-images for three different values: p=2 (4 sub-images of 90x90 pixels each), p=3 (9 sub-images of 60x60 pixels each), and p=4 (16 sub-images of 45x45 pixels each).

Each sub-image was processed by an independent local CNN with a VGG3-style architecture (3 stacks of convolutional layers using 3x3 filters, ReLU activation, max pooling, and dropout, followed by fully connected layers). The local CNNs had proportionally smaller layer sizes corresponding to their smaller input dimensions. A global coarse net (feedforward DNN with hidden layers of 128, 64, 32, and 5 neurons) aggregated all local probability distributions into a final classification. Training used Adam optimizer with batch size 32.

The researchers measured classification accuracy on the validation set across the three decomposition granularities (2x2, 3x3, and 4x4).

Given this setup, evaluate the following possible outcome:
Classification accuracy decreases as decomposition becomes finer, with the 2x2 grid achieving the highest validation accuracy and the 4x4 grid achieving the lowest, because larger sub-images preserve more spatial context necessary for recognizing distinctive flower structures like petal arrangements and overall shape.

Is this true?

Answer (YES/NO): NO